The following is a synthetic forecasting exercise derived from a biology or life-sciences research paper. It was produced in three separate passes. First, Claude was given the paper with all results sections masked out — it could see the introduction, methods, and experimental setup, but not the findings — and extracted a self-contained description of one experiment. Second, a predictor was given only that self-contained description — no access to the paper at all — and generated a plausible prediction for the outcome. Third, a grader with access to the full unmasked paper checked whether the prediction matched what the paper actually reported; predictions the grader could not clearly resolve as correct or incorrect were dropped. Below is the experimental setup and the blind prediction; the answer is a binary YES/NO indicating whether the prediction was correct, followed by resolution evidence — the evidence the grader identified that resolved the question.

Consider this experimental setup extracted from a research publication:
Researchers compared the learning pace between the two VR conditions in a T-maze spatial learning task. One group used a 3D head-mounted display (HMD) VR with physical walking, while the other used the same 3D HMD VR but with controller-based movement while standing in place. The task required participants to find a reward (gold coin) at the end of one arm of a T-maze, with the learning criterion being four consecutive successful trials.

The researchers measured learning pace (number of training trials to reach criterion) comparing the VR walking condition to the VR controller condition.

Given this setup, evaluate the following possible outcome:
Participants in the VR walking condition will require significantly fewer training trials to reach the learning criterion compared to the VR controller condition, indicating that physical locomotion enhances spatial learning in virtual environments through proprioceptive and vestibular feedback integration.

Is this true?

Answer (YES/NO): NO